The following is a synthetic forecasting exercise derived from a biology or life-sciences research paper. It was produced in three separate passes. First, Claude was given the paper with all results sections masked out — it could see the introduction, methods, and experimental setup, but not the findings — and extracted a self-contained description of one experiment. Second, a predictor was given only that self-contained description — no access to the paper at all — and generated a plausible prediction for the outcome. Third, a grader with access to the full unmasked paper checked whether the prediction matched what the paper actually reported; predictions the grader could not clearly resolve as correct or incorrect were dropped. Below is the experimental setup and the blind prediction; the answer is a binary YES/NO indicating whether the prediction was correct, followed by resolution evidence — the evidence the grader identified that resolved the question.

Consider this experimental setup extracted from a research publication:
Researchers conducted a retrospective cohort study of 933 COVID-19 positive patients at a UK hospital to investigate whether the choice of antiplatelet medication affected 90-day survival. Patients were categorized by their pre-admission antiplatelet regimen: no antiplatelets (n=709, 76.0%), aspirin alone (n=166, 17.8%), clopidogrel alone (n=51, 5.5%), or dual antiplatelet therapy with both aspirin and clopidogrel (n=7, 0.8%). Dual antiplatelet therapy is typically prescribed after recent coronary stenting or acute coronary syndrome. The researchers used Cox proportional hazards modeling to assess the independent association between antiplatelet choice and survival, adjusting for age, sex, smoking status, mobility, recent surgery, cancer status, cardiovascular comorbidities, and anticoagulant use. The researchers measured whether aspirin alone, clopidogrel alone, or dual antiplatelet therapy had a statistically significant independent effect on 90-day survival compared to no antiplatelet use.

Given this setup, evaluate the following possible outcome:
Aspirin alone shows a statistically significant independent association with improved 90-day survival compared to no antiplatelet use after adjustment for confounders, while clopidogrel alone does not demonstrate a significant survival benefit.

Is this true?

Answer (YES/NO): NO